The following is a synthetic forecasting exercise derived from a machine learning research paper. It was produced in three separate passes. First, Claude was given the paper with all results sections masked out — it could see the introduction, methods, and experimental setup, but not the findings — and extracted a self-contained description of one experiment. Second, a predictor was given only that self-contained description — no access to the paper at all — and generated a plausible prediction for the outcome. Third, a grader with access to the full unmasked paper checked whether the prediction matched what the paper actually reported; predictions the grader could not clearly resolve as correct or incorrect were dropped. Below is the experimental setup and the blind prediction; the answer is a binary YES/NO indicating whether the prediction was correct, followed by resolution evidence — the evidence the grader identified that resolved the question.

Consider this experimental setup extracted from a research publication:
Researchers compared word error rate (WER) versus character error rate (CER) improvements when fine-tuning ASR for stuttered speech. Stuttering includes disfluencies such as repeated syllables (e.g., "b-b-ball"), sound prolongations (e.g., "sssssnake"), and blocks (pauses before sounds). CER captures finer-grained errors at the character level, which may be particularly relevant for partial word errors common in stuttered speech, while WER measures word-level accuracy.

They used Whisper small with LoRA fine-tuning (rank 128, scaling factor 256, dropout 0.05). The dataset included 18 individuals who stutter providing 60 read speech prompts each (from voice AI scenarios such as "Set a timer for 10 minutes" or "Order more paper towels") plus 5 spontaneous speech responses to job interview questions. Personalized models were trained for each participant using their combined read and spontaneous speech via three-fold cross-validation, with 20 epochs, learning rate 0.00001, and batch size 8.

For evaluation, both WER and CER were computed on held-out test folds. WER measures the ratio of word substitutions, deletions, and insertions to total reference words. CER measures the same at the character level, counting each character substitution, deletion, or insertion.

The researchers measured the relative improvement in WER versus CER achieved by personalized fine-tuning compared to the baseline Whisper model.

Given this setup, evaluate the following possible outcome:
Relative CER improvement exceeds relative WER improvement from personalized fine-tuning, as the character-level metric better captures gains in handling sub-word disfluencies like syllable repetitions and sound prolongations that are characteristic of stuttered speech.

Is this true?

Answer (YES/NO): YES